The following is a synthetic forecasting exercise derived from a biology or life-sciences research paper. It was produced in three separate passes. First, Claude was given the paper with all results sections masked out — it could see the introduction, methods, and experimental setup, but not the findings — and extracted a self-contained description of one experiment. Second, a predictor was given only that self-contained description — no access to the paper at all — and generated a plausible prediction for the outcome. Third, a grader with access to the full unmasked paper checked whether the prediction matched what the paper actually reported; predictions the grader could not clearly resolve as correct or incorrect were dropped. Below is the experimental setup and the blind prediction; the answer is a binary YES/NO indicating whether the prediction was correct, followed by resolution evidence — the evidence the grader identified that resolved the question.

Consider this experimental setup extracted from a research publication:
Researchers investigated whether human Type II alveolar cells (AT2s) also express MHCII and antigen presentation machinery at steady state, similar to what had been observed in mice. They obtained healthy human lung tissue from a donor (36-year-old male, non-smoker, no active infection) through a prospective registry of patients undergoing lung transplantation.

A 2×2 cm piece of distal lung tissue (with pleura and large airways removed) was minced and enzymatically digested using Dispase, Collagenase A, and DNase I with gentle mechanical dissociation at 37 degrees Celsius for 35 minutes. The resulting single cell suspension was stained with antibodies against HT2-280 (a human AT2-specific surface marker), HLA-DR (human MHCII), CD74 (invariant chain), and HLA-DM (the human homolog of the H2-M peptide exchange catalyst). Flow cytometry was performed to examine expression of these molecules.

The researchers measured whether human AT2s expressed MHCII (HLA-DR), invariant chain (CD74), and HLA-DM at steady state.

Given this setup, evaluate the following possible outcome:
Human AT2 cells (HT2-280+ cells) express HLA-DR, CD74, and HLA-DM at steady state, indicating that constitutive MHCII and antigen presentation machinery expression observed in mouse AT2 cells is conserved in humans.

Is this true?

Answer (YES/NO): YES